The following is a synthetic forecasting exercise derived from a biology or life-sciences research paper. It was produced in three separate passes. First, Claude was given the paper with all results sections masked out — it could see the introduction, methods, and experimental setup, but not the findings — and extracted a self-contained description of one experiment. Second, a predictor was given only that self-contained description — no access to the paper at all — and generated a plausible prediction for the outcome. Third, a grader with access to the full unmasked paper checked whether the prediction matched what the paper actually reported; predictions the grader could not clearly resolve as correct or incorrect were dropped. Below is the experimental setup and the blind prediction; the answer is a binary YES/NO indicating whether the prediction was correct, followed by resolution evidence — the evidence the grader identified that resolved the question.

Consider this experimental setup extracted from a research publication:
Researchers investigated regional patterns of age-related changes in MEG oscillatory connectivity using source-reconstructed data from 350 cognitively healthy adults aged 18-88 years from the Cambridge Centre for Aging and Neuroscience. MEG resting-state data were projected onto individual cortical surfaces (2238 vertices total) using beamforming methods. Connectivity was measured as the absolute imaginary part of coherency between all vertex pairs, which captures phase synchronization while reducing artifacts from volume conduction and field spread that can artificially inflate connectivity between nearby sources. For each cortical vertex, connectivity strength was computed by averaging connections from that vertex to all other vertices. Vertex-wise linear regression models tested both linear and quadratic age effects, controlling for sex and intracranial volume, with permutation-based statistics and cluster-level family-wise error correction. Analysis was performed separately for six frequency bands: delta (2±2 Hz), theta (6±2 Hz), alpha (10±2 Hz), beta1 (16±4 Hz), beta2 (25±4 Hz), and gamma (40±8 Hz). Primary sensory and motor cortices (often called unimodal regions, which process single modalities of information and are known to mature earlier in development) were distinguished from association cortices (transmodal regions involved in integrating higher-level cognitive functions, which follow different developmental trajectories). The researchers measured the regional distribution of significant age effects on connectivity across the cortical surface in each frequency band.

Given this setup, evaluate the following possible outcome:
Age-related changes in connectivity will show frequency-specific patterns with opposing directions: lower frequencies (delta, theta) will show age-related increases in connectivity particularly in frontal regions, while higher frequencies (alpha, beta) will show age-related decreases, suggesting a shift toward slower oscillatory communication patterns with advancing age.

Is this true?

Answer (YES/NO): NO